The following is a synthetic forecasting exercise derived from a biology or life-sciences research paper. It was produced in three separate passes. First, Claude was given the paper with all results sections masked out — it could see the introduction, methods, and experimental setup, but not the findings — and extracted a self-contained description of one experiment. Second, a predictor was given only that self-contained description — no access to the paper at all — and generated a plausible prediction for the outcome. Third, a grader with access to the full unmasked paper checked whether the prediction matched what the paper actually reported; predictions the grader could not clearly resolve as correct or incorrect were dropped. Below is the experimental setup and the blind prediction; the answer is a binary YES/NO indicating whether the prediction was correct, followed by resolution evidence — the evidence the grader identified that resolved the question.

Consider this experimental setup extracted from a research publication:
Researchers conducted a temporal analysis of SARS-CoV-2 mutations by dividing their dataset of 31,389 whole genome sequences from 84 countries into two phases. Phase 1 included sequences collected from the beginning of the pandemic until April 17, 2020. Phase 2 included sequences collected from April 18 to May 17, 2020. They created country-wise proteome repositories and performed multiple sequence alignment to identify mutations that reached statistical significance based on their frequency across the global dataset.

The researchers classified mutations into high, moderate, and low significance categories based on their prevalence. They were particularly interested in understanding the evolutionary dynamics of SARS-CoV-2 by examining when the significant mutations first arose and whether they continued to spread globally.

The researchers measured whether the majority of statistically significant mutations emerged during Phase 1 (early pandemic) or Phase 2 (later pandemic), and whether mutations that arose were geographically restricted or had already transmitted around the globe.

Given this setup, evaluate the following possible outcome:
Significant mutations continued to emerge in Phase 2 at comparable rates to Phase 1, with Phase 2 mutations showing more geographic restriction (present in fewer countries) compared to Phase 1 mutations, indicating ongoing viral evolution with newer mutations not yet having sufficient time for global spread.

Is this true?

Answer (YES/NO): NO